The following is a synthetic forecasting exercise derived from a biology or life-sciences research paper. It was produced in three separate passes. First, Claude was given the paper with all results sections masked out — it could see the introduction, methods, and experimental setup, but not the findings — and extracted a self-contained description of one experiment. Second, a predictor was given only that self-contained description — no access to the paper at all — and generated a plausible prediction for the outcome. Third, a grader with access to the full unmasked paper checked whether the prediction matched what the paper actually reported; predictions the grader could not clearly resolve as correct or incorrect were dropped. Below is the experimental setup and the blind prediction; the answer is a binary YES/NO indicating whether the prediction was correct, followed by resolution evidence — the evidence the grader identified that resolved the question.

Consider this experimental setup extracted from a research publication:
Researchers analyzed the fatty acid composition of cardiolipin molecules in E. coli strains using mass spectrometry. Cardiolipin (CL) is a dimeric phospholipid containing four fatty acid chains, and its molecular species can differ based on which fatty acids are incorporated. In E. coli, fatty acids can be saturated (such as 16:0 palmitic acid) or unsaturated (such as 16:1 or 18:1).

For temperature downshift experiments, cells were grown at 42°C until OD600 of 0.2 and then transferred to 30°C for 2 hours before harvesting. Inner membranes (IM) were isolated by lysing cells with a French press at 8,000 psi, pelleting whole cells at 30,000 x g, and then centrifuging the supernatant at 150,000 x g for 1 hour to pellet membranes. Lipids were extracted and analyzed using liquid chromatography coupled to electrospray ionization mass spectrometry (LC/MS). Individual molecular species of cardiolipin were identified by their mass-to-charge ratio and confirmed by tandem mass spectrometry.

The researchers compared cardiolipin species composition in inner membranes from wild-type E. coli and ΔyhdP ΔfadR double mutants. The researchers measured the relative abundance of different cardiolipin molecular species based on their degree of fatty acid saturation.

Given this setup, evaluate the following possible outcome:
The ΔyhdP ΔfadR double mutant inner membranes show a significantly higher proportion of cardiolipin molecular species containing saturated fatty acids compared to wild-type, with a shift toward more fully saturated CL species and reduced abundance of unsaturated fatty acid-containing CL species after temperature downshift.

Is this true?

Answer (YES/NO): NO